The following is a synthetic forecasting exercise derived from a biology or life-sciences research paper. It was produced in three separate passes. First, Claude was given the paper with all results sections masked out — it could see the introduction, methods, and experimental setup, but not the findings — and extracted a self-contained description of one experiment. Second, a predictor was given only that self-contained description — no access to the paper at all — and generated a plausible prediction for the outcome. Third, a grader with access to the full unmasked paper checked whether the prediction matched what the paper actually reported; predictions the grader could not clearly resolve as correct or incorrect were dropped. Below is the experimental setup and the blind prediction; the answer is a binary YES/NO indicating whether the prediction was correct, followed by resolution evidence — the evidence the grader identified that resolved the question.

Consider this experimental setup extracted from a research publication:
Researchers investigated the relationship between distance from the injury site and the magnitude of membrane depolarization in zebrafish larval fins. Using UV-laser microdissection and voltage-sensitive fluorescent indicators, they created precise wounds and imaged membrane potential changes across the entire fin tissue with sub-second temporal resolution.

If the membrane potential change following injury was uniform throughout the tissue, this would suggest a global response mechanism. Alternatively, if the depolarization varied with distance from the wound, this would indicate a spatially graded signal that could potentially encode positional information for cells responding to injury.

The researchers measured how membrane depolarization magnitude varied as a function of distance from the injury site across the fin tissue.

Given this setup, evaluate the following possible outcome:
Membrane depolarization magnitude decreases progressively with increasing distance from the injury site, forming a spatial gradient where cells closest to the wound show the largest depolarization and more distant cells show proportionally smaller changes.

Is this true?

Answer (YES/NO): YES